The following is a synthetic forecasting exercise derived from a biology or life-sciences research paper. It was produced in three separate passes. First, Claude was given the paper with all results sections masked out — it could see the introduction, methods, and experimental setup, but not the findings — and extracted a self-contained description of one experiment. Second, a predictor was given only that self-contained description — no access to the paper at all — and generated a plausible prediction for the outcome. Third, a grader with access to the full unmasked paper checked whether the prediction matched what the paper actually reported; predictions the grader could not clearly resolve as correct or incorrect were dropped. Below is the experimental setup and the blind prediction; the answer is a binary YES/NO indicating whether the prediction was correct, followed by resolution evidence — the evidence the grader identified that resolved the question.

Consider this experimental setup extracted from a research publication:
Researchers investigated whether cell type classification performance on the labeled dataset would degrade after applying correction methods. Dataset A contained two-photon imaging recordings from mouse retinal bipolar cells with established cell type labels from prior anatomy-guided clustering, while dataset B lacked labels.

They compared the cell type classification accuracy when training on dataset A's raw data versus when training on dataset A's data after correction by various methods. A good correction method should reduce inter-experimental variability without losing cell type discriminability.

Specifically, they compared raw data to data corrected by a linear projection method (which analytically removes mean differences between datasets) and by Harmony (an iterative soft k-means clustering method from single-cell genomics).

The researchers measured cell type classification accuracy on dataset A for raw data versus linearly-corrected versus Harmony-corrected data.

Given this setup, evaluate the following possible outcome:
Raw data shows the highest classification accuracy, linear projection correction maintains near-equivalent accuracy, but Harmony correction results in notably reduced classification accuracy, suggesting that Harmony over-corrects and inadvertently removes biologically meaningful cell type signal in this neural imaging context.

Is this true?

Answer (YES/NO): NO